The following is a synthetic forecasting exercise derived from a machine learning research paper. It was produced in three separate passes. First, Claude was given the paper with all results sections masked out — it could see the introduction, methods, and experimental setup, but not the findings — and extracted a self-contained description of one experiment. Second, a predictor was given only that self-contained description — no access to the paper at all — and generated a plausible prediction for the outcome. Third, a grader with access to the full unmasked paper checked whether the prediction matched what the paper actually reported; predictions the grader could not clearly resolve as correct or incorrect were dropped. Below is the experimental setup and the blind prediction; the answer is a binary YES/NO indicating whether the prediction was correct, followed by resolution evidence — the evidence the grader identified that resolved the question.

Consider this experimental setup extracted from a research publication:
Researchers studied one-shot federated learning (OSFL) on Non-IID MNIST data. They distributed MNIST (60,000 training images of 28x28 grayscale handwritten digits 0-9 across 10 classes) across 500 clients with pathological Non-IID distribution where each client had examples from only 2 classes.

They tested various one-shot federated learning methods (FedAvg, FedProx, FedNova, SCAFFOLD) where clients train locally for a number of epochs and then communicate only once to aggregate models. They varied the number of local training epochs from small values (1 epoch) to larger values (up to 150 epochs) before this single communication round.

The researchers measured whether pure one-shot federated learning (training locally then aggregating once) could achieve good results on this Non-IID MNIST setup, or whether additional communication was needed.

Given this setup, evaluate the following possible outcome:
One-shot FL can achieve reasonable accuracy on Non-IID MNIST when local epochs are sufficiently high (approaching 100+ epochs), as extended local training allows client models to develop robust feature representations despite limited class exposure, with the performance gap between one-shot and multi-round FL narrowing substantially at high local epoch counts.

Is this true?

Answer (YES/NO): NO